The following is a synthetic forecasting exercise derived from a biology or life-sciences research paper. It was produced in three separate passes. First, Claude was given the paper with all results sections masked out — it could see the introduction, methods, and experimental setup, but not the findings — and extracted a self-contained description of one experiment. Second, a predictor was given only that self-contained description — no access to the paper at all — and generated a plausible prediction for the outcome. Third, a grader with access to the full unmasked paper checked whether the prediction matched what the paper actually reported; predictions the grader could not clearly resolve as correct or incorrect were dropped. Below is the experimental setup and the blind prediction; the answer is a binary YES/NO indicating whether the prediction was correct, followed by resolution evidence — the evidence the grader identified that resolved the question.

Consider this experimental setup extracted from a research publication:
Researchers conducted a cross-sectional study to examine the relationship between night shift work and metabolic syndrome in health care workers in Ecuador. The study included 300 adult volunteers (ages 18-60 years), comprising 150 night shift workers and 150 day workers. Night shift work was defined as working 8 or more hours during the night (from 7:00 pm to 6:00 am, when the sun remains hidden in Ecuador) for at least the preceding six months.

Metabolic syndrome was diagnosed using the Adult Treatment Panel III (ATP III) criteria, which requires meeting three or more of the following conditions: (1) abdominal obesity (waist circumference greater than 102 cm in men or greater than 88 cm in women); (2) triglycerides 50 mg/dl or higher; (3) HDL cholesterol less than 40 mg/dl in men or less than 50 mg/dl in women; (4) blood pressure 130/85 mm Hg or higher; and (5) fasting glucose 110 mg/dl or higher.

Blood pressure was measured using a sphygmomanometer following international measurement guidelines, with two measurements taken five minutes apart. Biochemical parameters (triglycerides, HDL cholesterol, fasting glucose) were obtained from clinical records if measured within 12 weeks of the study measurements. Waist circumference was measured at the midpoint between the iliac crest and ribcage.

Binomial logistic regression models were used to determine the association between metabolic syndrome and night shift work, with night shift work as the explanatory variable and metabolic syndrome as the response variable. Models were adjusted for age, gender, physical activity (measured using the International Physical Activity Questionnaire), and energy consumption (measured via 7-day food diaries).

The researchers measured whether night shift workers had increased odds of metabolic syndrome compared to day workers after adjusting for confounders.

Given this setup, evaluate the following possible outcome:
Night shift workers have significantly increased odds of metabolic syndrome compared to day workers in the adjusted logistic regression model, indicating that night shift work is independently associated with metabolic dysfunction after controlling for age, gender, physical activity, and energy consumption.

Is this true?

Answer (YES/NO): YES